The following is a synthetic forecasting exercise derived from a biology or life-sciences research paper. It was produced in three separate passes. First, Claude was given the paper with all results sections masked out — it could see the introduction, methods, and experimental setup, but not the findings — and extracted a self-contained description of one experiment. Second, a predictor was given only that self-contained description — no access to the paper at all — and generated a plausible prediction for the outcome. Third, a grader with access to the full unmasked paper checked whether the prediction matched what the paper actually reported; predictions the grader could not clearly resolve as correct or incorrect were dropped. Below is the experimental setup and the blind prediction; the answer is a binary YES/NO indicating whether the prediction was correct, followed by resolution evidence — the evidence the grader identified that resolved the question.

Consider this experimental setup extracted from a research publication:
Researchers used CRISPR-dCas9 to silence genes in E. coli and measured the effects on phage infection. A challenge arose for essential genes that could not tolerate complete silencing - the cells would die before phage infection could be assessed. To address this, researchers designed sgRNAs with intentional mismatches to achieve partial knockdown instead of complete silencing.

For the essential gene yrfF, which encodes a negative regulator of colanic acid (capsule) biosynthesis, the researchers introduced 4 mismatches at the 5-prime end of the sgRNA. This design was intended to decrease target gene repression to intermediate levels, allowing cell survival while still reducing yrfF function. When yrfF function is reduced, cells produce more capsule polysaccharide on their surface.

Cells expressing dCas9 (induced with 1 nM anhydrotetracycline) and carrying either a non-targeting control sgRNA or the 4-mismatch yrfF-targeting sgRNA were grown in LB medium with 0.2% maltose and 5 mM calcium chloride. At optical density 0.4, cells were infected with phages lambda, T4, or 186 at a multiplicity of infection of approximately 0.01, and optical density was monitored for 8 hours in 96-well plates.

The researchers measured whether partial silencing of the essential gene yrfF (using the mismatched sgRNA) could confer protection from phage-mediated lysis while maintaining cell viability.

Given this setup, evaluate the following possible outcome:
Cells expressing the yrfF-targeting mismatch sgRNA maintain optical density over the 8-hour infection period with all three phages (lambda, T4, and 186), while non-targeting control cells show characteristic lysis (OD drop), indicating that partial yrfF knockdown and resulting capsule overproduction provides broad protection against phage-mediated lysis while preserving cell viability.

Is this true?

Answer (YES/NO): YES